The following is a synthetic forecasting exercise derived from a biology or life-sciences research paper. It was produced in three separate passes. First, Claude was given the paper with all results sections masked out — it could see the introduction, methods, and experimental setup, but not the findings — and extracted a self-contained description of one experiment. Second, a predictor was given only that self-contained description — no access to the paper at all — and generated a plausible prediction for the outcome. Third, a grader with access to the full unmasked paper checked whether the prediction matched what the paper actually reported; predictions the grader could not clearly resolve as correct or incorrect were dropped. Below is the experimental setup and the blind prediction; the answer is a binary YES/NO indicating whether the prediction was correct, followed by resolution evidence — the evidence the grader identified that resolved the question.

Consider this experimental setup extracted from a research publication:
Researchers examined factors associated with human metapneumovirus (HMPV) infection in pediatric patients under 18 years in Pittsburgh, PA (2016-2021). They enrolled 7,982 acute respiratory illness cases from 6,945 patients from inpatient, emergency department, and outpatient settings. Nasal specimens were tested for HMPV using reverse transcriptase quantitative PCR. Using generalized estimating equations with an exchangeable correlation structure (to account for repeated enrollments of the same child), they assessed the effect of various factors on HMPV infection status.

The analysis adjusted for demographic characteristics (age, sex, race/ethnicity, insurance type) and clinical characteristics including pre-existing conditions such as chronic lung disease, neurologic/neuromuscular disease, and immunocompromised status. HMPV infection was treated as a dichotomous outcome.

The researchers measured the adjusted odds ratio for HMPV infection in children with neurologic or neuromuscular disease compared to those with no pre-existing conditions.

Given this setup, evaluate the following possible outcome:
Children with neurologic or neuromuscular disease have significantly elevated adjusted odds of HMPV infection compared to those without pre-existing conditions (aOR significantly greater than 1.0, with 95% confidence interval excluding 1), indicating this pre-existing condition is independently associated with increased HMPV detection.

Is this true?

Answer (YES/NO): YES